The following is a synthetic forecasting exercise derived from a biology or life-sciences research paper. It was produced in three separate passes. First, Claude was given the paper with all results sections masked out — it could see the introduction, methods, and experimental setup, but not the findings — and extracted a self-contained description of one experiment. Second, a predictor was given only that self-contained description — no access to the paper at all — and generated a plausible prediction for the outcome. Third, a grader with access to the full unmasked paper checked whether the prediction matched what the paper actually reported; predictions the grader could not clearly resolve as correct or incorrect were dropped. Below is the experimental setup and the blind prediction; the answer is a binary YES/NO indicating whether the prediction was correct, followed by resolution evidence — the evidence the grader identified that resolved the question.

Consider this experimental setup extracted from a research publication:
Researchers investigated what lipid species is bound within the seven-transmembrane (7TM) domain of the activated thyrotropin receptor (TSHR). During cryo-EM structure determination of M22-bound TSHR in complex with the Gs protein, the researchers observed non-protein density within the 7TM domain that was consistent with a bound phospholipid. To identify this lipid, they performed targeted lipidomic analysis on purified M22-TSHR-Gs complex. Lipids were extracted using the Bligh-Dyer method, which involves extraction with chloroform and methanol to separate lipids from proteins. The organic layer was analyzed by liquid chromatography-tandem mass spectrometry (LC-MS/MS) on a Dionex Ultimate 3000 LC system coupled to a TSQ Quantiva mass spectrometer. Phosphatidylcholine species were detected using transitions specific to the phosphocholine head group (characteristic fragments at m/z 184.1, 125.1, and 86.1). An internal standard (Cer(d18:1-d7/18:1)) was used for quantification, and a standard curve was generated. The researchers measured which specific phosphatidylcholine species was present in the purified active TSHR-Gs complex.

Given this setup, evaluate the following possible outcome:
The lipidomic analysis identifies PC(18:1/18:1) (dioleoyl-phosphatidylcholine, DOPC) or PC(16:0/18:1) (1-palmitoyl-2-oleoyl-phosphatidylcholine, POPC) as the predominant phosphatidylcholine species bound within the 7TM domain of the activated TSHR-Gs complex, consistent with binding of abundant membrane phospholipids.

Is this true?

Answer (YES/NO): NO